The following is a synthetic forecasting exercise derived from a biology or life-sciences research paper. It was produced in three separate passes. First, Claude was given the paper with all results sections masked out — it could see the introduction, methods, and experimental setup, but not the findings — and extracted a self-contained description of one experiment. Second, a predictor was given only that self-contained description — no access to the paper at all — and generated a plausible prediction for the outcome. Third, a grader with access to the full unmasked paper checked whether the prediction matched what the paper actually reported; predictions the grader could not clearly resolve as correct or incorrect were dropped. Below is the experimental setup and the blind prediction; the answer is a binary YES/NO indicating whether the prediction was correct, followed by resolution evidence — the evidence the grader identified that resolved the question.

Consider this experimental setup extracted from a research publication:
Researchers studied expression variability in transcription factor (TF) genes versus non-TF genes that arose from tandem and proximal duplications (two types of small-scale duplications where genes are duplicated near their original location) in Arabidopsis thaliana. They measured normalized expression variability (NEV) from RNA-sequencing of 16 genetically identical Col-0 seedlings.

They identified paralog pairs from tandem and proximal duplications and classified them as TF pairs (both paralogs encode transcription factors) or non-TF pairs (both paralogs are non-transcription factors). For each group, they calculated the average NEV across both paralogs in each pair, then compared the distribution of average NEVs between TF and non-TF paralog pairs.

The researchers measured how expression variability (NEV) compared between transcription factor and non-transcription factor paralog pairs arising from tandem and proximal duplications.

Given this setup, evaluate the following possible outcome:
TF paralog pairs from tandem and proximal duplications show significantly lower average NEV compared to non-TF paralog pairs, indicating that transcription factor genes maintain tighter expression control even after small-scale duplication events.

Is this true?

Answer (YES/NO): YES